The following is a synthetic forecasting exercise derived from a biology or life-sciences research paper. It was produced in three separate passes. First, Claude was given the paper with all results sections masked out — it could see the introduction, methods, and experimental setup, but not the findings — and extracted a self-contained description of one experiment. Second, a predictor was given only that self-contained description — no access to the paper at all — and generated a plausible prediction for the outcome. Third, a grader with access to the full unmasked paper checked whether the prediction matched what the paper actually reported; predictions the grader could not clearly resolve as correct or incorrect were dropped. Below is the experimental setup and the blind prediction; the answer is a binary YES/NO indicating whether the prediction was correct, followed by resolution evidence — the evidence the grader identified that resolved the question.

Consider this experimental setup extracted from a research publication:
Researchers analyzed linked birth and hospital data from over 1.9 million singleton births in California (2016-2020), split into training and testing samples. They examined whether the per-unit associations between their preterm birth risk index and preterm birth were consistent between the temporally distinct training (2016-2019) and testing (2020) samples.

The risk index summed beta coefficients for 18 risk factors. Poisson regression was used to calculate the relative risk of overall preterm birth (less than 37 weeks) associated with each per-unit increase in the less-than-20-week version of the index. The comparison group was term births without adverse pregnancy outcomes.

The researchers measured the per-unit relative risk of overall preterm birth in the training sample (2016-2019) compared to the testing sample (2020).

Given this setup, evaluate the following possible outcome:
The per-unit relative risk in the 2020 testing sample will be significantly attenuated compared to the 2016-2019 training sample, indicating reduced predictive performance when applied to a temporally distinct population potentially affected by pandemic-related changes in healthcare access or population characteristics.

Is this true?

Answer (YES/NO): NO